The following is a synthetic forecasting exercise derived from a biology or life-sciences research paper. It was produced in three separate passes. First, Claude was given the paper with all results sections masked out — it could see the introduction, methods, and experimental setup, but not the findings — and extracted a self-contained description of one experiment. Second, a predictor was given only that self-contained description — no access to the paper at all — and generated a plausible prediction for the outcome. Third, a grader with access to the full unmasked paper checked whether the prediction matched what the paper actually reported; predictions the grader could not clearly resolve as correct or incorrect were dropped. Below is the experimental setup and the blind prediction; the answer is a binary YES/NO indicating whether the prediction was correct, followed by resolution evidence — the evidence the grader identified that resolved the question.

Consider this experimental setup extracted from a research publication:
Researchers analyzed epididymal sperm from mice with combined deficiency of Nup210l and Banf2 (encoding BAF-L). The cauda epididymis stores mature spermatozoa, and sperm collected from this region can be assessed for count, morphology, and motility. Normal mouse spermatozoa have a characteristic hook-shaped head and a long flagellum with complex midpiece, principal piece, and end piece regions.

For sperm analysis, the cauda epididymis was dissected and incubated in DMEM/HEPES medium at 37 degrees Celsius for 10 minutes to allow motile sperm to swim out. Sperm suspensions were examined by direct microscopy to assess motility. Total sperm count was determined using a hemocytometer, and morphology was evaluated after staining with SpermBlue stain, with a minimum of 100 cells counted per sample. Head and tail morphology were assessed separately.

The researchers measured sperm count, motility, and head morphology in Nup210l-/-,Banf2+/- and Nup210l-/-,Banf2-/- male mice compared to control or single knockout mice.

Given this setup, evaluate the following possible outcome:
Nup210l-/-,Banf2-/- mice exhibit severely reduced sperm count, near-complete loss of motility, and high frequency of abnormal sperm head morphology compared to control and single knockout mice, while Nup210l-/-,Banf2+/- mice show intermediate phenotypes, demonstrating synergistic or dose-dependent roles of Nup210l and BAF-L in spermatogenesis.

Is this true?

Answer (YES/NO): NO